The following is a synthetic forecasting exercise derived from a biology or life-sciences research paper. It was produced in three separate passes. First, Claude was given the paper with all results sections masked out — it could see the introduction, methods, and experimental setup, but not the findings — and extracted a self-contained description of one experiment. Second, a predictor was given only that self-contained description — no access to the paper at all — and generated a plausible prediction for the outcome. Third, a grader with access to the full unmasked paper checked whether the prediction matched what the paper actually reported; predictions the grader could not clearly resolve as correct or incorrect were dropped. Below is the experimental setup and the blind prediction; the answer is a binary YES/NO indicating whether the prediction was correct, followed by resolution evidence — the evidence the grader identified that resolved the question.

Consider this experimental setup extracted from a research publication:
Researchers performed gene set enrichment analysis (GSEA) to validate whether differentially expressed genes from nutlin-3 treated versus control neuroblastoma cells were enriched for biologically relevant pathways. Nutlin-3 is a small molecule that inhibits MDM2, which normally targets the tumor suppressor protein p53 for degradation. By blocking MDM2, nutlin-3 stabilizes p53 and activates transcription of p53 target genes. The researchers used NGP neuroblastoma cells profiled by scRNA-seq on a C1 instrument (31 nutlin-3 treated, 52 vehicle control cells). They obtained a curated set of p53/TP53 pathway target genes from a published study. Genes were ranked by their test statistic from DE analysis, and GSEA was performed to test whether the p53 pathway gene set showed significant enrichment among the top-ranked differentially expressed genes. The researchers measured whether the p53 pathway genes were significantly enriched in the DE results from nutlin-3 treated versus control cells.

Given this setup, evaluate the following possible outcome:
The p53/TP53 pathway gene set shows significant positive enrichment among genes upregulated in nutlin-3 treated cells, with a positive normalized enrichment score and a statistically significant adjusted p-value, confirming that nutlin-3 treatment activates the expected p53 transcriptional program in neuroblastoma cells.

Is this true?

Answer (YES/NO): YES